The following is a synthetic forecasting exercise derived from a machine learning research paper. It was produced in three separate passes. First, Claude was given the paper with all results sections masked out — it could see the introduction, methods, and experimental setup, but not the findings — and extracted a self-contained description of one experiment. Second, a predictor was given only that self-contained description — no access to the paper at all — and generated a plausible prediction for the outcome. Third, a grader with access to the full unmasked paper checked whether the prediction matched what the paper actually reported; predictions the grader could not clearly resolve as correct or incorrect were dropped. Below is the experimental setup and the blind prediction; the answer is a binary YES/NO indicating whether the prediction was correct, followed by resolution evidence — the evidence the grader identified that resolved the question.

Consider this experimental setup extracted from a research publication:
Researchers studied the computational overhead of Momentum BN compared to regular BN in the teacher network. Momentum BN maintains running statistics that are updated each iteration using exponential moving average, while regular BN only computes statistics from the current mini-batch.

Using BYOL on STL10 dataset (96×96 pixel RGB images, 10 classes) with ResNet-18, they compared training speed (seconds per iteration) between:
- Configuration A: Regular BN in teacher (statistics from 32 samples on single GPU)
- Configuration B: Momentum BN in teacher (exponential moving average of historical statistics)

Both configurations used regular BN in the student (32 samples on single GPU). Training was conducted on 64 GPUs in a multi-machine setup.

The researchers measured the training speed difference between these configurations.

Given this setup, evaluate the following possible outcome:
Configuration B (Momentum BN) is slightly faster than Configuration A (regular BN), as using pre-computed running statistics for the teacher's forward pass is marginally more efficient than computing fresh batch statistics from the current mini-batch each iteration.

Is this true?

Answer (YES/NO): NO